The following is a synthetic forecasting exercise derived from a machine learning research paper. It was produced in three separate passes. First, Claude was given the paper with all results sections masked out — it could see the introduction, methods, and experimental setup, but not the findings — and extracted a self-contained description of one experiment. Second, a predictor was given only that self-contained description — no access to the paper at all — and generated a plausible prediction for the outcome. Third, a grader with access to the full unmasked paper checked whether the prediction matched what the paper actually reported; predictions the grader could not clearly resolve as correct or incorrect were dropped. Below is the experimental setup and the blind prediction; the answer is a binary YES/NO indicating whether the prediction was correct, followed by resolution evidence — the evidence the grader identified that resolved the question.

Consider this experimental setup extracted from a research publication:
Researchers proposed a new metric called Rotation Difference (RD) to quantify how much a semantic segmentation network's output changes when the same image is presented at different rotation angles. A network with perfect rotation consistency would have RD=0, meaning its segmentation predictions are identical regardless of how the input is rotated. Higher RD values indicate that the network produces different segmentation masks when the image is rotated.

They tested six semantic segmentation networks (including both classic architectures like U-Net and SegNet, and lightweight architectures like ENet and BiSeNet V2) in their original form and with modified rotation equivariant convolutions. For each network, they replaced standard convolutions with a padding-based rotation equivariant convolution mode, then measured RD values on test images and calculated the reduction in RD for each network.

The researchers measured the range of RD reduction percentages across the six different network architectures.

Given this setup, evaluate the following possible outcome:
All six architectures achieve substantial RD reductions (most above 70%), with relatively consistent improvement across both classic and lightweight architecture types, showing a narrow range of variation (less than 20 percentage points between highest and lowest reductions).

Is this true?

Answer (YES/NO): NO